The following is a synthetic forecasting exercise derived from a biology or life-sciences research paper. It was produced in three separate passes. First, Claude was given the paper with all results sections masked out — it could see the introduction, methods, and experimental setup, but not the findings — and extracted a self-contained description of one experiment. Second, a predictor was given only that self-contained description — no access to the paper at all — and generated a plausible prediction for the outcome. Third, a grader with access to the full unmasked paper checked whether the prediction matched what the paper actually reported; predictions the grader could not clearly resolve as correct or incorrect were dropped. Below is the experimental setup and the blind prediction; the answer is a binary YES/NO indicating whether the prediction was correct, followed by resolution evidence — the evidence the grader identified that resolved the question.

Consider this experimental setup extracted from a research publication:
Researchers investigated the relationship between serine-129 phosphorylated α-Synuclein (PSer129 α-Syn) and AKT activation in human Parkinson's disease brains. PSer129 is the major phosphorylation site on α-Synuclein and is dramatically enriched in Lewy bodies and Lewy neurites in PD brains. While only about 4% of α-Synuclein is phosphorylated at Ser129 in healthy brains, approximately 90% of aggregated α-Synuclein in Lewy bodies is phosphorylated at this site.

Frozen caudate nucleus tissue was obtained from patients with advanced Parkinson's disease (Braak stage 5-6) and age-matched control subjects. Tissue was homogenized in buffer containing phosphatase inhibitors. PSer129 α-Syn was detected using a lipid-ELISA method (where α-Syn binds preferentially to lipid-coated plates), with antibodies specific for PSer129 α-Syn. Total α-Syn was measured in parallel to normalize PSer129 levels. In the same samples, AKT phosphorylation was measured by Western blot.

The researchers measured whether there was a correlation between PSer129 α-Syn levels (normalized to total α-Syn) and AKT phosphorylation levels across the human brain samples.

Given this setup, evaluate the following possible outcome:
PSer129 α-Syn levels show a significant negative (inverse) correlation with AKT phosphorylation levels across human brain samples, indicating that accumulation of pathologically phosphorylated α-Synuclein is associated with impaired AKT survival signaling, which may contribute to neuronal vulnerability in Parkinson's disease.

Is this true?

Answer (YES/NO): NO